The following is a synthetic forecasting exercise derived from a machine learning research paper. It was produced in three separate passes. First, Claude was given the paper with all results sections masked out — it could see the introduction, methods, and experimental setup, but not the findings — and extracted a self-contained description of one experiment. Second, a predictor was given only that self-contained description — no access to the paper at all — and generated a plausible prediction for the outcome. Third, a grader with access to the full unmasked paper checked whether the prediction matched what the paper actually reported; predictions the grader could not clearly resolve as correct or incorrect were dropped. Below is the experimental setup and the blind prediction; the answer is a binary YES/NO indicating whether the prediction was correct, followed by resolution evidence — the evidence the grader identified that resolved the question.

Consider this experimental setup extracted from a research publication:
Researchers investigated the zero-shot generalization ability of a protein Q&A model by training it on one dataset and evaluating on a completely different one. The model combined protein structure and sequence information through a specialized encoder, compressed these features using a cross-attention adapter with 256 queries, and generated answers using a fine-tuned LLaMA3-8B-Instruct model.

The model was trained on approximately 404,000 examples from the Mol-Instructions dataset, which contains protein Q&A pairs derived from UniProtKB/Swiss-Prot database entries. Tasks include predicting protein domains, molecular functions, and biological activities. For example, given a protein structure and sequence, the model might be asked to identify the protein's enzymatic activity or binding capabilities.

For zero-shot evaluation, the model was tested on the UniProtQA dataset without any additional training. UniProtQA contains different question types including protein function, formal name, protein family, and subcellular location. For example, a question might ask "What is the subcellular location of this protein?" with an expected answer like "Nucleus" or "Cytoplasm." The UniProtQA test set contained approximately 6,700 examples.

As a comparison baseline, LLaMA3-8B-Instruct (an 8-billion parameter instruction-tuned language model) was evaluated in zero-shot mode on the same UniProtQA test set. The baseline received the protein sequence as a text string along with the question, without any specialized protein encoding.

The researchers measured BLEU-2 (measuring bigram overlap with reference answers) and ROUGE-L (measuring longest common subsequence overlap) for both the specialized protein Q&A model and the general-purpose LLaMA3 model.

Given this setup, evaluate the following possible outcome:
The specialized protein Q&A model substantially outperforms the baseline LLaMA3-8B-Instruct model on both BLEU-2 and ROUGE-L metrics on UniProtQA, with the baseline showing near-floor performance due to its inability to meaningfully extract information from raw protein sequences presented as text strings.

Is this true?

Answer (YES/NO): NO